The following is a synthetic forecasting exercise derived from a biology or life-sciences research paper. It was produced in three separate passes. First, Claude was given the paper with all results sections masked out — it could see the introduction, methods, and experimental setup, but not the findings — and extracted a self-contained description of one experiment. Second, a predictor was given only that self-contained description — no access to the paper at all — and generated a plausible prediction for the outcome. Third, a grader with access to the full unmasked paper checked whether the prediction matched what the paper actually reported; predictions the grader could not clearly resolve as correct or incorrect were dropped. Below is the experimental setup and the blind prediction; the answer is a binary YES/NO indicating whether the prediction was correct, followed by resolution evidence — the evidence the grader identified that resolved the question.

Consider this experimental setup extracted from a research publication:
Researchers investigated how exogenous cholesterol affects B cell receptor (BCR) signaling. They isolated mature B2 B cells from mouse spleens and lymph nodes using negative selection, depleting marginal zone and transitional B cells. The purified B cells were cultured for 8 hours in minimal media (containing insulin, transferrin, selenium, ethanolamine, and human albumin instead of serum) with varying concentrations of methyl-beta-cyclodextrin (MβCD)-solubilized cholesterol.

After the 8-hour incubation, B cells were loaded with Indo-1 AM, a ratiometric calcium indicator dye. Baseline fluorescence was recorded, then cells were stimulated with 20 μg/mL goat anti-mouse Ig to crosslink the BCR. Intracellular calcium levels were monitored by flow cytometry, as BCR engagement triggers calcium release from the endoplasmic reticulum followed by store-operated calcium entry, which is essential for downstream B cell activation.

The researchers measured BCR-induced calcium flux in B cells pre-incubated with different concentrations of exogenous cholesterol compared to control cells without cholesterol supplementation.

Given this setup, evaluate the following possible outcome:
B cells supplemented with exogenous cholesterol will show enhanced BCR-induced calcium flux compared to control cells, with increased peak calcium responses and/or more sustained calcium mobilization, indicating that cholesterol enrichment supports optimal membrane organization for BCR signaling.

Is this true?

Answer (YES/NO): NO